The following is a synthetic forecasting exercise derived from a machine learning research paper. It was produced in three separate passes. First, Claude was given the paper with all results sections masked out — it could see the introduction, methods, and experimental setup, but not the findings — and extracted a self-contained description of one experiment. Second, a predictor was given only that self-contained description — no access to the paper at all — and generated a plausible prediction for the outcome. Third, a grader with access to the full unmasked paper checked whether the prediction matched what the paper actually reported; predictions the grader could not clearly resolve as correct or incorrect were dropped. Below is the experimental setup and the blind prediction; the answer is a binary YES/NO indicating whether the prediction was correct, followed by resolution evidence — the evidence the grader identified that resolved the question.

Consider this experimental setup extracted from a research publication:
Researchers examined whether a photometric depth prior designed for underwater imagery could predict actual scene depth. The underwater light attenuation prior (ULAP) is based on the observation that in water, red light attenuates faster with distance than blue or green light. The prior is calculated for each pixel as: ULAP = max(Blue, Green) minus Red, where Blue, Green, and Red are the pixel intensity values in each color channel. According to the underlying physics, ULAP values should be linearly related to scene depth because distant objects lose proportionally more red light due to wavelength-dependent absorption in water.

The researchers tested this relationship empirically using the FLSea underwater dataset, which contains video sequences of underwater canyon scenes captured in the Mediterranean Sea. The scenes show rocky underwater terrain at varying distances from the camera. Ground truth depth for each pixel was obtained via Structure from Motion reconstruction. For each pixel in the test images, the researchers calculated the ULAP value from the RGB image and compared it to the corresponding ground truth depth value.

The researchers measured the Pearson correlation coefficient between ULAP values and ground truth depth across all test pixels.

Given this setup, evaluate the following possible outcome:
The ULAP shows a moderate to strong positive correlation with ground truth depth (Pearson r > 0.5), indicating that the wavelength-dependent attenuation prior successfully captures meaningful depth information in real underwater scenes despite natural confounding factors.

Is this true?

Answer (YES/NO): NO